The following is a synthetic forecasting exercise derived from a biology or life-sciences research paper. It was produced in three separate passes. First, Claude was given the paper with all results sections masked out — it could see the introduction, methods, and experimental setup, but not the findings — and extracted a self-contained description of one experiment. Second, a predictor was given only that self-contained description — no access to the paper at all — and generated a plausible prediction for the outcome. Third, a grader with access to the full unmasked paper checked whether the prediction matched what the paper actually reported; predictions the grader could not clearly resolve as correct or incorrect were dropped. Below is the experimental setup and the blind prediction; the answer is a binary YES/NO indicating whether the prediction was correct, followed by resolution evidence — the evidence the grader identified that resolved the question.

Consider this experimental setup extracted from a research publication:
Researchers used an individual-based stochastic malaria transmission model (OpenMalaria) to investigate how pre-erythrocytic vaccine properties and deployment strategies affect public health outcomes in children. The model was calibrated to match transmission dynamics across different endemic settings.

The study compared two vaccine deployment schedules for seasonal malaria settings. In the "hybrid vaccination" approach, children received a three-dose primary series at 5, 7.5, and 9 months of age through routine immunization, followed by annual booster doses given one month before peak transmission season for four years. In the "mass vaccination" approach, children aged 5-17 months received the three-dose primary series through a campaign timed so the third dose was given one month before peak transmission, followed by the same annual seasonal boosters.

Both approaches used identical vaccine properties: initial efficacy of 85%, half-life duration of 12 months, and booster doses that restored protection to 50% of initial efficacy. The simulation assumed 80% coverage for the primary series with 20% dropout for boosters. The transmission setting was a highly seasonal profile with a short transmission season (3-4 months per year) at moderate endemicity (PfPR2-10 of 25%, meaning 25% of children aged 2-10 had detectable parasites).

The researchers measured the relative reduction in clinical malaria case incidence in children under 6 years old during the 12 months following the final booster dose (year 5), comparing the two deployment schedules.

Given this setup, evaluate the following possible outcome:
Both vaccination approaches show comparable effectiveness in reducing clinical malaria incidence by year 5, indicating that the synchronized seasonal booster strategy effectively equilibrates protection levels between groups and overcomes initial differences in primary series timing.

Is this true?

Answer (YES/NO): YES